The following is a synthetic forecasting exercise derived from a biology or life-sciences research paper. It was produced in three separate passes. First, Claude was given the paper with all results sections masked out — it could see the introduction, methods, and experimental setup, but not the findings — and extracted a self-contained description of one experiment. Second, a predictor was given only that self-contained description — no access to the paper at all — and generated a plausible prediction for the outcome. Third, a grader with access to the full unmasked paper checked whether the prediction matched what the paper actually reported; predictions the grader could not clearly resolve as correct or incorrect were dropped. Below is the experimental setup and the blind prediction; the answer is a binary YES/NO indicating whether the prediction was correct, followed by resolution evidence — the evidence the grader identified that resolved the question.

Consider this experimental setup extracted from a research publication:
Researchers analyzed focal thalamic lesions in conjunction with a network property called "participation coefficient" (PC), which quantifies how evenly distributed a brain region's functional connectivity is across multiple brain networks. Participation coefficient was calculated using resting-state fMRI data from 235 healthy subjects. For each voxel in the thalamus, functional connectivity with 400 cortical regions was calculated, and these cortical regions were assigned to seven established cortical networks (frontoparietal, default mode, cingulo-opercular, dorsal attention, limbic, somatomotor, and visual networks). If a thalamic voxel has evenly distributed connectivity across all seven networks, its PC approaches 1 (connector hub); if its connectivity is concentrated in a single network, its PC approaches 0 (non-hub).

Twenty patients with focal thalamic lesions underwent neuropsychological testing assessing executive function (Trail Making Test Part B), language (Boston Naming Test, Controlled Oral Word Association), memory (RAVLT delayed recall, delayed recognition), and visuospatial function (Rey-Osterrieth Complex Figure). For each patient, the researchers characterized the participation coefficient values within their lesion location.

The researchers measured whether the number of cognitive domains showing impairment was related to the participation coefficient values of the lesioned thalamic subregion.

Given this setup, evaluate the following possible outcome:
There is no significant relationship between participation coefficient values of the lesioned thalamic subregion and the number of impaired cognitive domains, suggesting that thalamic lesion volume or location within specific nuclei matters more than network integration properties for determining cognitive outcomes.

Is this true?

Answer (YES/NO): NO